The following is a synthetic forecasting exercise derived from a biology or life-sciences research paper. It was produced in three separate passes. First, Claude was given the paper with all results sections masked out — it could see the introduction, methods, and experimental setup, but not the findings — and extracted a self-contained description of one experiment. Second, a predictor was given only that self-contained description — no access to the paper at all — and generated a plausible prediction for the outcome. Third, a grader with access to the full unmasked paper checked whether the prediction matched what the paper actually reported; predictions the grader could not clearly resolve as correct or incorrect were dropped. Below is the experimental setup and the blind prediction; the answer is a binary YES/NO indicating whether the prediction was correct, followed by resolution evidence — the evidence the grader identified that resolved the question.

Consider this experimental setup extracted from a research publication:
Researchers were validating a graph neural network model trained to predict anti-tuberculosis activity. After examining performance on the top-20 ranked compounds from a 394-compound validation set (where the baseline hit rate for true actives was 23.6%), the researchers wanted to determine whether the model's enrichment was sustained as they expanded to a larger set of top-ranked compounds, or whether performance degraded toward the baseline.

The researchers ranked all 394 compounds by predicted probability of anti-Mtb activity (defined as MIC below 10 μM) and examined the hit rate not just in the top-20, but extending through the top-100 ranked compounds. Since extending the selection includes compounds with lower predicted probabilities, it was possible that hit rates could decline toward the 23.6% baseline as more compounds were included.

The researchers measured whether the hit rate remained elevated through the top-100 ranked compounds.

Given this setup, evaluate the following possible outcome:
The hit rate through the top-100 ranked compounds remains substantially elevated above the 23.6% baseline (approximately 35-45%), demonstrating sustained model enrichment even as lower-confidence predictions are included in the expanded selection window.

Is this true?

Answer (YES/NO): YES